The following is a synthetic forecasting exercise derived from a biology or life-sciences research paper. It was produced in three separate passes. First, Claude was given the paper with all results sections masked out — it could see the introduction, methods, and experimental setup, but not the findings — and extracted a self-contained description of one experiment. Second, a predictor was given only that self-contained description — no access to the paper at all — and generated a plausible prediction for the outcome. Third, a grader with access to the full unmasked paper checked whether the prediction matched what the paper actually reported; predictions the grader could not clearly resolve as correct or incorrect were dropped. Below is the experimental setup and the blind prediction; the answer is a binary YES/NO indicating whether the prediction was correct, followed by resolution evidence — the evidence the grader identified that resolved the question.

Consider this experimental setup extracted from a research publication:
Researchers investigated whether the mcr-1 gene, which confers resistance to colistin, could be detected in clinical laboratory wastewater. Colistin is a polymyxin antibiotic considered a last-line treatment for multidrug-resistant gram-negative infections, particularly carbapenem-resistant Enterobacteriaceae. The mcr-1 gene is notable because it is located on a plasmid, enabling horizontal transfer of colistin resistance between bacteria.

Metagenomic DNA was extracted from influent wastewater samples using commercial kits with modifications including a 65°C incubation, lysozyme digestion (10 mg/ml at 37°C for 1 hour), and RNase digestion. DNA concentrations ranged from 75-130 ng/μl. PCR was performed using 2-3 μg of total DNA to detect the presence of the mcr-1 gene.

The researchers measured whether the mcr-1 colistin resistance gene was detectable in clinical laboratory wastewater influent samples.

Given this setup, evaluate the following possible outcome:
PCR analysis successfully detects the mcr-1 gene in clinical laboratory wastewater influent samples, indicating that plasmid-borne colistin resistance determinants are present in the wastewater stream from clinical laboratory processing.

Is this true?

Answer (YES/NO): NO